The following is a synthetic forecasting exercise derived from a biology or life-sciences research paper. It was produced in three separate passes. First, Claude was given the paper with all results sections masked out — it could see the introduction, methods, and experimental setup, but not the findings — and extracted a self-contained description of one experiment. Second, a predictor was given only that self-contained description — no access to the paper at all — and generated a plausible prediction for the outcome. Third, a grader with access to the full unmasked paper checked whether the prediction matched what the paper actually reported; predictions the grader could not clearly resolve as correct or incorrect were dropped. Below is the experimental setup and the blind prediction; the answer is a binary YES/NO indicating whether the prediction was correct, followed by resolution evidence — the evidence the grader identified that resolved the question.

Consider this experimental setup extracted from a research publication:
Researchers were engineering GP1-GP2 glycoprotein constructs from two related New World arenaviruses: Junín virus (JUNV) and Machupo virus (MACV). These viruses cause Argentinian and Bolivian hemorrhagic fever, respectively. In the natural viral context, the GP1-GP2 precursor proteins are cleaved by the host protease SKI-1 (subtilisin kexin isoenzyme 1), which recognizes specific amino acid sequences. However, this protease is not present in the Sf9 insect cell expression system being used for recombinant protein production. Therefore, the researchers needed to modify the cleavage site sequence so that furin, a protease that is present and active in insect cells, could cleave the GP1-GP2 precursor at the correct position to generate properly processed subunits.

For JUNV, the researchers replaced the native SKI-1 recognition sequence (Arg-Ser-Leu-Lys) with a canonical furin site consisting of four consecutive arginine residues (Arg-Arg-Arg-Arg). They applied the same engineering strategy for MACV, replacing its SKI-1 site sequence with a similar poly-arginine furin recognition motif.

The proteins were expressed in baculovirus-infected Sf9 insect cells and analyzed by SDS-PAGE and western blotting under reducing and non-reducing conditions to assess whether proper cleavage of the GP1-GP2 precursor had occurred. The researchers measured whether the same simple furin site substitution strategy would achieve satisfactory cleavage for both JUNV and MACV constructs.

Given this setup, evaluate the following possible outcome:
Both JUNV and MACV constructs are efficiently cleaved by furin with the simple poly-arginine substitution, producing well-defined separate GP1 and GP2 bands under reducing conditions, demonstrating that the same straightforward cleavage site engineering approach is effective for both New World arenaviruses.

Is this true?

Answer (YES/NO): NO